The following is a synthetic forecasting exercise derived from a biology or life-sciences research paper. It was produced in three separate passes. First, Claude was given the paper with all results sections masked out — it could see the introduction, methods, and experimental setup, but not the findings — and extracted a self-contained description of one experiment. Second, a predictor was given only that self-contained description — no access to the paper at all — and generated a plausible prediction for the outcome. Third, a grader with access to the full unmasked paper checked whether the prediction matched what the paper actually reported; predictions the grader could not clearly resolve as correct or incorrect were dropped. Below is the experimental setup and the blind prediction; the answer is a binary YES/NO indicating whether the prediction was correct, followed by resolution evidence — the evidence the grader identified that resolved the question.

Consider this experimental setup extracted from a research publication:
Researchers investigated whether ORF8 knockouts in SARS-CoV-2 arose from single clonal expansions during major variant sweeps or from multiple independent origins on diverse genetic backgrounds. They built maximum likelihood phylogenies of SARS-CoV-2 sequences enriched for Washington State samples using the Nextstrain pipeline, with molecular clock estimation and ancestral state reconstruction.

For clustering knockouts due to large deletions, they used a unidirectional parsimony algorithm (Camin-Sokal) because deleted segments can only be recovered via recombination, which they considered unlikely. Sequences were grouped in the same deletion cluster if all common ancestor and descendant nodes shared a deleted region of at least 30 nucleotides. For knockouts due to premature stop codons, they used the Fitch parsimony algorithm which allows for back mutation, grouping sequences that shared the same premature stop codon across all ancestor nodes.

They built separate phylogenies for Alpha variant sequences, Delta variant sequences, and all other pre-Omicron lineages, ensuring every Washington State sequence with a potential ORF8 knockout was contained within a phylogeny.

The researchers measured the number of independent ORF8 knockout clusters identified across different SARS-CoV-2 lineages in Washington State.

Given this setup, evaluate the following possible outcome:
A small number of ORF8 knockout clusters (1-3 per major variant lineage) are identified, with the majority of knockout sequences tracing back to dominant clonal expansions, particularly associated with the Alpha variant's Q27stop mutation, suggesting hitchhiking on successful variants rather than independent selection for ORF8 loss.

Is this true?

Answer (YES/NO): NO